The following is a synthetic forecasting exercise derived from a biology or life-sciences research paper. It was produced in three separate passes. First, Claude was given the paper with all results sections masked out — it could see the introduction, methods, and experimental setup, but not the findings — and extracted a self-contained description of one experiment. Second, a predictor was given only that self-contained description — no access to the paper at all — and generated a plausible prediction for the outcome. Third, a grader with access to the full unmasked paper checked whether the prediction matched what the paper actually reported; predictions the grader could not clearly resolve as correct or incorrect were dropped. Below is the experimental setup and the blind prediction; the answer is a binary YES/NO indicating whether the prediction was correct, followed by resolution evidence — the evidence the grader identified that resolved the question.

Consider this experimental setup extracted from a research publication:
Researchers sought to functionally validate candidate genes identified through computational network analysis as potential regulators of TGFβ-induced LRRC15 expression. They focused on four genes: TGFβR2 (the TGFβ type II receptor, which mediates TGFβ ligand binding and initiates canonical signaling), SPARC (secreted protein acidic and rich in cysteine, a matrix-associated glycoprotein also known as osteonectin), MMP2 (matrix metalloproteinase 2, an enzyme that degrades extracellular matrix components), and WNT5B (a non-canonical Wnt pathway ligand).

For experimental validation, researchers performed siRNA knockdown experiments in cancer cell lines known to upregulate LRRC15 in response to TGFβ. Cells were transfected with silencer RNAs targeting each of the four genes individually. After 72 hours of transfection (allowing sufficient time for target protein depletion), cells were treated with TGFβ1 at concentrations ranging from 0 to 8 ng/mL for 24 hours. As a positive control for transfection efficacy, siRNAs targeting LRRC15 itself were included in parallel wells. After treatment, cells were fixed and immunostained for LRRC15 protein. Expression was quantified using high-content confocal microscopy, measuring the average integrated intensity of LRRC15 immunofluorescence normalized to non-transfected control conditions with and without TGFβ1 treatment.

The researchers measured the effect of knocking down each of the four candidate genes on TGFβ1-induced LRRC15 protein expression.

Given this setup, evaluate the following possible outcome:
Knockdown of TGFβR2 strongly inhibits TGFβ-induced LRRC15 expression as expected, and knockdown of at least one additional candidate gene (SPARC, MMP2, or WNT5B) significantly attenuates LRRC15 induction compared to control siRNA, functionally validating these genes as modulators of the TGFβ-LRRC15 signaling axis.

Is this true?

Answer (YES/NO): YES